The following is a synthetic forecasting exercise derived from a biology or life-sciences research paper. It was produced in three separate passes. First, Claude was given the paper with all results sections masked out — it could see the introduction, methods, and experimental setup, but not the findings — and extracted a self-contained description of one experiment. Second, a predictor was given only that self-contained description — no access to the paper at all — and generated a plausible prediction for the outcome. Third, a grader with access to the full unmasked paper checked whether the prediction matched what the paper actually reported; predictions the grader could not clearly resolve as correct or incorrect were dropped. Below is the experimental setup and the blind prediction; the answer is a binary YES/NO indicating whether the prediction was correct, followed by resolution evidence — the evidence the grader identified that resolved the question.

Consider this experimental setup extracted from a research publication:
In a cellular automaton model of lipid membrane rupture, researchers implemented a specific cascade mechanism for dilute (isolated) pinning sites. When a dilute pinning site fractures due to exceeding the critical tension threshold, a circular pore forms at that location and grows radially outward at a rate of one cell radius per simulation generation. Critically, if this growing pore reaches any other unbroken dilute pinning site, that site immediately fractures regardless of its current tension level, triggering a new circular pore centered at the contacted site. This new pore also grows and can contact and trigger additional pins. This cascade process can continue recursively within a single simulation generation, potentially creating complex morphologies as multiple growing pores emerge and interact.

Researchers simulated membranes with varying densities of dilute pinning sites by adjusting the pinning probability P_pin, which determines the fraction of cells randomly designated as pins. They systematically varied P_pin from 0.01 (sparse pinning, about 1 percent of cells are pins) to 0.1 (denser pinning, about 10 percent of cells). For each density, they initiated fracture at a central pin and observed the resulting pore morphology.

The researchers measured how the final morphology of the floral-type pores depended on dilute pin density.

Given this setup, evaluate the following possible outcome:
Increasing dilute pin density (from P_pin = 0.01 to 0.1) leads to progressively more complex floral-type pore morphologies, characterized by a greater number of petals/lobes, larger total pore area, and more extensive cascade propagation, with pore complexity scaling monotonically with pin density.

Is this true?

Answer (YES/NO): NO